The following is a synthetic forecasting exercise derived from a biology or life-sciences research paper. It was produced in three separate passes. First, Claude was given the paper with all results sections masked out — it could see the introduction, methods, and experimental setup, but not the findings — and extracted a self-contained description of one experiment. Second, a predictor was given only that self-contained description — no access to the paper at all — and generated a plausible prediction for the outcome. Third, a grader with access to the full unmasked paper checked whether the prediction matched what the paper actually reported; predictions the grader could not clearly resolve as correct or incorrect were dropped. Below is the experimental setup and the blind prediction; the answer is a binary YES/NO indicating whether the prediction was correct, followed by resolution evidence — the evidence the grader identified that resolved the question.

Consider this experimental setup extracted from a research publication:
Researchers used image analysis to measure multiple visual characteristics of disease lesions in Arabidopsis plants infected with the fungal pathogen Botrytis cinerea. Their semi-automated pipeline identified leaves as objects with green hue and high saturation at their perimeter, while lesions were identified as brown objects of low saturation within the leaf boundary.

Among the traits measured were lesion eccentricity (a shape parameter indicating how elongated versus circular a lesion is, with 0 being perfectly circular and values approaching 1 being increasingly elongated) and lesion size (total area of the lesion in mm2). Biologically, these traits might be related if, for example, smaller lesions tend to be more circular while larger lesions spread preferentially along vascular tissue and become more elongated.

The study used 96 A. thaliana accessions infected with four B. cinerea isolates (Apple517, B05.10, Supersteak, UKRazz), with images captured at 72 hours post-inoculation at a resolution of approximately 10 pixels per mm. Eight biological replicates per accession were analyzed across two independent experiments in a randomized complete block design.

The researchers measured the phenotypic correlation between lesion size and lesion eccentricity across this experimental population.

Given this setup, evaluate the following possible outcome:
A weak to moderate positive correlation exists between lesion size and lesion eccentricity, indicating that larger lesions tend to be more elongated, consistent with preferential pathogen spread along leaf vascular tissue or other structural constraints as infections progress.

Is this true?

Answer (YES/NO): NO